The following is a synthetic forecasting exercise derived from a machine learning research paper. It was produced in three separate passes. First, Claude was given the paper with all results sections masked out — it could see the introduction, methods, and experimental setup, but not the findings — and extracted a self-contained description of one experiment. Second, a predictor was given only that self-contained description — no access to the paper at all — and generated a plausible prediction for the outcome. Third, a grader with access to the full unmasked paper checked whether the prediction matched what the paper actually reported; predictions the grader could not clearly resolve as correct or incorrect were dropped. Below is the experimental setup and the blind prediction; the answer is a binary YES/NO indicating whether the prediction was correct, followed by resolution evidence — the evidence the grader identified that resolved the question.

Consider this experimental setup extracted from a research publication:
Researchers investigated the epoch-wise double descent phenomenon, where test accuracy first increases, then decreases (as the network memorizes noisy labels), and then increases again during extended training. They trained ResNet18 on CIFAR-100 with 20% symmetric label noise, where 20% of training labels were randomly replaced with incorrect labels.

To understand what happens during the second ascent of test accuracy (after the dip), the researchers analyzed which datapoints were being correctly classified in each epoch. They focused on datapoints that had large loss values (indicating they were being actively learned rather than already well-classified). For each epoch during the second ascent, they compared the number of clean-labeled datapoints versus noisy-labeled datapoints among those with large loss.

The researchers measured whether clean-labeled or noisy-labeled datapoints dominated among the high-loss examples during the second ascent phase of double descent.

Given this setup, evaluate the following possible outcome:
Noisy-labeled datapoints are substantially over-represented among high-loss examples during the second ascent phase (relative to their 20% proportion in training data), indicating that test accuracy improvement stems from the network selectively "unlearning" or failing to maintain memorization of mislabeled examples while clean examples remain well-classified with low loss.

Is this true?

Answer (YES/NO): NO